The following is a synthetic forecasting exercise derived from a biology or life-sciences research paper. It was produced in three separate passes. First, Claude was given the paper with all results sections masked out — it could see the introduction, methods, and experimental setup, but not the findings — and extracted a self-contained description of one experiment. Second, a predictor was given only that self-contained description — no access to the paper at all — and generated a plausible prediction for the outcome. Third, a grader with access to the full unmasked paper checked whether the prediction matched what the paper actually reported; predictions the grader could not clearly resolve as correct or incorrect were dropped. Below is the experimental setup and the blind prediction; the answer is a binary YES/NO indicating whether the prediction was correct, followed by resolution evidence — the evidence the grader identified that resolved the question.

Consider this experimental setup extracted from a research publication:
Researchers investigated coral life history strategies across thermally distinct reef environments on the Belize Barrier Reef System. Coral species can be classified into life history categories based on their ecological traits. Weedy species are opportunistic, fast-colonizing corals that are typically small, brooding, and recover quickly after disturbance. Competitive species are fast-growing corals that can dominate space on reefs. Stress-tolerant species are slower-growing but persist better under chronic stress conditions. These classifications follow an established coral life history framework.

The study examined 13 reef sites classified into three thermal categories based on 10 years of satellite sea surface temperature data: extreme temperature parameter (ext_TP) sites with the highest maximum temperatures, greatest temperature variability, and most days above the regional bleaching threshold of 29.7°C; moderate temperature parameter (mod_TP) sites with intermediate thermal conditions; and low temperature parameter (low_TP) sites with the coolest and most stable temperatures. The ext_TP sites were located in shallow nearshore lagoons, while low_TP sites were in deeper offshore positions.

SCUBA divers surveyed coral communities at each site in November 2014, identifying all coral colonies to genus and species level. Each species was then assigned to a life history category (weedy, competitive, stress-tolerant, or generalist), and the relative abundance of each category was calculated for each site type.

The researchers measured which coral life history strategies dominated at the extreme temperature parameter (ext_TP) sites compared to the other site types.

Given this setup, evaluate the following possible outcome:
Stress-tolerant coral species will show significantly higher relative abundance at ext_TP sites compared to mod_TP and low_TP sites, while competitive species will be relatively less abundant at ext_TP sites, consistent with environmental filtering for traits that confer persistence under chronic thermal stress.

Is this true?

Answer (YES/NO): NO